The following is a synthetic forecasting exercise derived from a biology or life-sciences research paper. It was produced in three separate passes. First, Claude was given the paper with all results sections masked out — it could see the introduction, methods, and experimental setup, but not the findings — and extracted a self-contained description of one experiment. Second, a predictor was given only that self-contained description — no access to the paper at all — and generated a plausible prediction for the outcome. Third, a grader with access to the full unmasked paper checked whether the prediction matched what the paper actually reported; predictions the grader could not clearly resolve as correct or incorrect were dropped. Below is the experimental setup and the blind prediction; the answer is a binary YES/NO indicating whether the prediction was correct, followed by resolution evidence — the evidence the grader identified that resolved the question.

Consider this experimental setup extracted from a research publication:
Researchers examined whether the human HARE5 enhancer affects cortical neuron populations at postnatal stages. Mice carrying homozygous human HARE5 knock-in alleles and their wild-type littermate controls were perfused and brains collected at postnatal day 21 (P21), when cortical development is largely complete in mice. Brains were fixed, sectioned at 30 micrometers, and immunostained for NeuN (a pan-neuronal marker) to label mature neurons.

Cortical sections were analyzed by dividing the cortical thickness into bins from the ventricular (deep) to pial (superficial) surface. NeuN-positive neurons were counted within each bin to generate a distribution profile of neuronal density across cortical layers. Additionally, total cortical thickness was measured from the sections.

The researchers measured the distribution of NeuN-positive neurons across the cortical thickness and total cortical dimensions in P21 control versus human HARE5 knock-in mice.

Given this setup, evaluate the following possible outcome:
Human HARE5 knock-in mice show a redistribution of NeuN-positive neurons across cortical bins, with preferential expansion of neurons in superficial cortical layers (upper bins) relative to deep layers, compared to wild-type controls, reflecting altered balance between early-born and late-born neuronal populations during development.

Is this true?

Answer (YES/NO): YES